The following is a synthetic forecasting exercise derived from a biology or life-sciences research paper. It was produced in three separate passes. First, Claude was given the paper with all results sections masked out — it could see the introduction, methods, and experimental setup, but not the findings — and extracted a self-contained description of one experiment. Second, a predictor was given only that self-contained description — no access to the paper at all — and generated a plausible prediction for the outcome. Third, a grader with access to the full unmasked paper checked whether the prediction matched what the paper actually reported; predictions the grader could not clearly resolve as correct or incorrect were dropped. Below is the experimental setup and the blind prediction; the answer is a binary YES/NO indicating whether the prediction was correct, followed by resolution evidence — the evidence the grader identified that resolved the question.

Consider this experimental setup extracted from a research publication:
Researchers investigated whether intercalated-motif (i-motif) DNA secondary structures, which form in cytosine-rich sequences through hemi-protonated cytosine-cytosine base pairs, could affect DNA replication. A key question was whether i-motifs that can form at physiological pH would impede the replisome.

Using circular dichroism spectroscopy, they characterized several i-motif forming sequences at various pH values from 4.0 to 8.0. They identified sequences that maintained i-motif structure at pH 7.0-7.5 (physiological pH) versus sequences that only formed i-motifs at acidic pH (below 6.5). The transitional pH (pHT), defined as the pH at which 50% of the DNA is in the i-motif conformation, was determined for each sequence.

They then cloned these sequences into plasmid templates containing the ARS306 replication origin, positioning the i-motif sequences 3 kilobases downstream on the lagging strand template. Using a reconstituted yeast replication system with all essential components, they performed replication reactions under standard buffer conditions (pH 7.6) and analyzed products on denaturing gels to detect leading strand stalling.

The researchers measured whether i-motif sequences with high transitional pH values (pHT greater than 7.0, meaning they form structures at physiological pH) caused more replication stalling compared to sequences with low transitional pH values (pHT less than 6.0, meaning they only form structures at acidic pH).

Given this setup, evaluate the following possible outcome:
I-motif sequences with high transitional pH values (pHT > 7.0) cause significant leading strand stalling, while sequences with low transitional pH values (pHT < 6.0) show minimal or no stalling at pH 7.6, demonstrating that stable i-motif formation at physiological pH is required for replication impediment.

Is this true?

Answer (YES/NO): YES